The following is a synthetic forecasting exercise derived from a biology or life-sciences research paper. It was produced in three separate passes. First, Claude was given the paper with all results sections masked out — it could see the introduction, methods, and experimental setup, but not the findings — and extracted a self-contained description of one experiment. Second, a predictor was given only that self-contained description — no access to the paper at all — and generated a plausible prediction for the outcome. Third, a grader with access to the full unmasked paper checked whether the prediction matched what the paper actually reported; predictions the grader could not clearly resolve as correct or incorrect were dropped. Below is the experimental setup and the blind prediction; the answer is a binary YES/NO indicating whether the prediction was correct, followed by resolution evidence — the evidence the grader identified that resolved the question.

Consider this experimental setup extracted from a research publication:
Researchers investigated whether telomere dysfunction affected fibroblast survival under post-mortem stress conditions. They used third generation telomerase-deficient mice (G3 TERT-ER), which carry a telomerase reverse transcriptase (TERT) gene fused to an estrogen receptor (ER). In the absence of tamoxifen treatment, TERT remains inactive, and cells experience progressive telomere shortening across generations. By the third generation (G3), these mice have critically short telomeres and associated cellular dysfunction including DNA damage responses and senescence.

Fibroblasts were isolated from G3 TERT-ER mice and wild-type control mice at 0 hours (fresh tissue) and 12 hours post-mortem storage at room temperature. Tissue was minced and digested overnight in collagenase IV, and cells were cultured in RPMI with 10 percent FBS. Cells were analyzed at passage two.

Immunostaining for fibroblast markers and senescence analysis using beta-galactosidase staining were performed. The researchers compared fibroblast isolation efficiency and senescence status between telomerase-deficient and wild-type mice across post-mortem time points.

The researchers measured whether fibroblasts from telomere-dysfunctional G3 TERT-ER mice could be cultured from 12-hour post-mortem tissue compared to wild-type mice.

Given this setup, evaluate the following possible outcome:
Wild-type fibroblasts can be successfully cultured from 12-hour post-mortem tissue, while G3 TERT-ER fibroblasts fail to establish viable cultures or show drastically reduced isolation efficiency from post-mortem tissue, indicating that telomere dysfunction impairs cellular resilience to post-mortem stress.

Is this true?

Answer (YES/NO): NO